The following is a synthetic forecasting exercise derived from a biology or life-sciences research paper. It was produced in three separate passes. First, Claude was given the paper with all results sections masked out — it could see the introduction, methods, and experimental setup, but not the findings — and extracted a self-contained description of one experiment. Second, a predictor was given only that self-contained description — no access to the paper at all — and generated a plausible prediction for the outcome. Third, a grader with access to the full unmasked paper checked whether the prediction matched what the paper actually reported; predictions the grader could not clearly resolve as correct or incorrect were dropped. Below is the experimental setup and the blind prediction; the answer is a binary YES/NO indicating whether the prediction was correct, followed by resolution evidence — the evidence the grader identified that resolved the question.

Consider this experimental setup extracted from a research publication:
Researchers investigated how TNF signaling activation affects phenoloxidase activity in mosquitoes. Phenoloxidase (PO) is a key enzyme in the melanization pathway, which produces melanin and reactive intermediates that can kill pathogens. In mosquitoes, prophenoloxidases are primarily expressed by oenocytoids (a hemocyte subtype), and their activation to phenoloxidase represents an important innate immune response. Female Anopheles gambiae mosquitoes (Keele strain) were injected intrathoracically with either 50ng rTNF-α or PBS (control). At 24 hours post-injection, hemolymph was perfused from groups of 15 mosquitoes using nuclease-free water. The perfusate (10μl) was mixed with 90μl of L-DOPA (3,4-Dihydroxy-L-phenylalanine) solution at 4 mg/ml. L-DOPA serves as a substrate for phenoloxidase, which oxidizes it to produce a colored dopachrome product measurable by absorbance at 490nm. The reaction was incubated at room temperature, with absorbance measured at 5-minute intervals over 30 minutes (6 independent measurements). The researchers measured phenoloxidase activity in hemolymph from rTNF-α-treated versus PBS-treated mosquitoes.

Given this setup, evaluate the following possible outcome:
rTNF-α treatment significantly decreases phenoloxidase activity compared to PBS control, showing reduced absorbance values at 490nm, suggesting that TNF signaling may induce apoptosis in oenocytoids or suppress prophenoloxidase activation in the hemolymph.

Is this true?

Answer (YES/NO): NO